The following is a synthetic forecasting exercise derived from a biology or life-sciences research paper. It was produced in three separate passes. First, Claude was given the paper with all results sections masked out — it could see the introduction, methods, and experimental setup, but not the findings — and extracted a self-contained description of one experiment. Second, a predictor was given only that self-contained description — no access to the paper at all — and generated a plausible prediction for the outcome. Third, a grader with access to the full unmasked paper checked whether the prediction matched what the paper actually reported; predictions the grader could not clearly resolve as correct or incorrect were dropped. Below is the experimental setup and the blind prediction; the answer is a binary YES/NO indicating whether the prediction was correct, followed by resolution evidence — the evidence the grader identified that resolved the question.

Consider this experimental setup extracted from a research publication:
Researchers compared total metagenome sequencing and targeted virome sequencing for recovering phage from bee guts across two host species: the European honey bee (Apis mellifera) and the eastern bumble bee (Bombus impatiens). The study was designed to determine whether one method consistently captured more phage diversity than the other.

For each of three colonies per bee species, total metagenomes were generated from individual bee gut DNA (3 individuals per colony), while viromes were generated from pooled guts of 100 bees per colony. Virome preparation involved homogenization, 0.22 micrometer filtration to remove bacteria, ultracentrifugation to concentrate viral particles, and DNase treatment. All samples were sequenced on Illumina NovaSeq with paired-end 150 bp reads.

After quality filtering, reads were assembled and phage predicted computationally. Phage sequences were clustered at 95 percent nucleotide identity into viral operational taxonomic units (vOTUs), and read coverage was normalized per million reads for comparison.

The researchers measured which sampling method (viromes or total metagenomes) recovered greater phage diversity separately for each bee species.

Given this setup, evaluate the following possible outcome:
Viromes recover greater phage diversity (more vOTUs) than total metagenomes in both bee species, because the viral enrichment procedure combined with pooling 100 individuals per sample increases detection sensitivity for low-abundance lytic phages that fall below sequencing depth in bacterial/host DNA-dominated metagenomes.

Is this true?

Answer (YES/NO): NO